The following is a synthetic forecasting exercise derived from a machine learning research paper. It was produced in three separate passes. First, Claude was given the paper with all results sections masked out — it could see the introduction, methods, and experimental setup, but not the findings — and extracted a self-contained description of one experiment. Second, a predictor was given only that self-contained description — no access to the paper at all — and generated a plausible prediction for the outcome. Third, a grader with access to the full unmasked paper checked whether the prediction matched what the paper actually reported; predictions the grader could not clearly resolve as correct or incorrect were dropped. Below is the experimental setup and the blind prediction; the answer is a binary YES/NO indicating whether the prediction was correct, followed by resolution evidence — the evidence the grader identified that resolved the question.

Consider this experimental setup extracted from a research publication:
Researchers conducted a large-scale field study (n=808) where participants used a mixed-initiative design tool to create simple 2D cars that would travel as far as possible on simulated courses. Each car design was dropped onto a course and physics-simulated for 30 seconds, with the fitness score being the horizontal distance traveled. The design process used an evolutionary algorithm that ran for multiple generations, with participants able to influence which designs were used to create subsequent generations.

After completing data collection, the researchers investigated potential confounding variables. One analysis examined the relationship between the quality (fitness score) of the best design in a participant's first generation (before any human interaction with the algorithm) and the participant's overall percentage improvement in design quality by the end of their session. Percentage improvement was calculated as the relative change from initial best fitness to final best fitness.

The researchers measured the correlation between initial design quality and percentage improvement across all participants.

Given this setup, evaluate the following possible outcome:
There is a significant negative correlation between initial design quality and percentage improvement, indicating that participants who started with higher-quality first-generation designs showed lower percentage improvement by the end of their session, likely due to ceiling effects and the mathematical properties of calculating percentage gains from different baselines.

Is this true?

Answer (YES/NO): YES